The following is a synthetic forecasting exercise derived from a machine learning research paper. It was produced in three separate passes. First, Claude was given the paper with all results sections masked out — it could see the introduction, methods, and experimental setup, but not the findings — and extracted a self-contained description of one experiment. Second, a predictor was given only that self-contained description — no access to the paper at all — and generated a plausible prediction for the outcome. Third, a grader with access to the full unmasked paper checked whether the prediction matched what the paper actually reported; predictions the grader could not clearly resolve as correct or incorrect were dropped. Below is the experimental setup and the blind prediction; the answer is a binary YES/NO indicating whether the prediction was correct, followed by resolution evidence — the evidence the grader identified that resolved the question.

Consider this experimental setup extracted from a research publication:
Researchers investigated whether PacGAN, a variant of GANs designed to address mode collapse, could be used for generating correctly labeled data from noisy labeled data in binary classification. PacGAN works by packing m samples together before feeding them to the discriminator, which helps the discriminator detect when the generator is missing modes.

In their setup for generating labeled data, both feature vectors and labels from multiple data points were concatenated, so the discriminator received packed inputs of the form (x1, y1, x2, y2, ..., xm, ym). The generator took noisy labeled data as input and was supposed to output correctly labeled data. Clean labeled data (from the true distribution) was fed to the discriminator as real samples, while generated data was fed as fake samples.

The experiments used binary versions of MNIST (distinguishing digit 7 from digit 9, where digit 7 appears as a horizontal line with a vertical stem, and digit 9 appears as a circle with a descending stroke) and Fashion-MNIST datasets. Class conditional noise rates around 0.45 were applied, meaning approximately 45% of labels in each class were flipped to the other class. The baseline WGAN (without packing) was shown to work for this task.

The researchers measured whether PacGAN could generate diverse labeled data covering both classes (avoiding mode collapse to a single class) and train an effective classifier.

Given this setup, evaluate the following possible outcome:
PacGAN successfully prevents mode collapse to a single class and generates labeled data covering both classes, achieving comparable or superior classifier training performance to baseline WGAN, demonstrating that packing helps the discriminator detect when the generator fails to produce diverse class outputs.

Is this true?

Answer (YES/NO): NO